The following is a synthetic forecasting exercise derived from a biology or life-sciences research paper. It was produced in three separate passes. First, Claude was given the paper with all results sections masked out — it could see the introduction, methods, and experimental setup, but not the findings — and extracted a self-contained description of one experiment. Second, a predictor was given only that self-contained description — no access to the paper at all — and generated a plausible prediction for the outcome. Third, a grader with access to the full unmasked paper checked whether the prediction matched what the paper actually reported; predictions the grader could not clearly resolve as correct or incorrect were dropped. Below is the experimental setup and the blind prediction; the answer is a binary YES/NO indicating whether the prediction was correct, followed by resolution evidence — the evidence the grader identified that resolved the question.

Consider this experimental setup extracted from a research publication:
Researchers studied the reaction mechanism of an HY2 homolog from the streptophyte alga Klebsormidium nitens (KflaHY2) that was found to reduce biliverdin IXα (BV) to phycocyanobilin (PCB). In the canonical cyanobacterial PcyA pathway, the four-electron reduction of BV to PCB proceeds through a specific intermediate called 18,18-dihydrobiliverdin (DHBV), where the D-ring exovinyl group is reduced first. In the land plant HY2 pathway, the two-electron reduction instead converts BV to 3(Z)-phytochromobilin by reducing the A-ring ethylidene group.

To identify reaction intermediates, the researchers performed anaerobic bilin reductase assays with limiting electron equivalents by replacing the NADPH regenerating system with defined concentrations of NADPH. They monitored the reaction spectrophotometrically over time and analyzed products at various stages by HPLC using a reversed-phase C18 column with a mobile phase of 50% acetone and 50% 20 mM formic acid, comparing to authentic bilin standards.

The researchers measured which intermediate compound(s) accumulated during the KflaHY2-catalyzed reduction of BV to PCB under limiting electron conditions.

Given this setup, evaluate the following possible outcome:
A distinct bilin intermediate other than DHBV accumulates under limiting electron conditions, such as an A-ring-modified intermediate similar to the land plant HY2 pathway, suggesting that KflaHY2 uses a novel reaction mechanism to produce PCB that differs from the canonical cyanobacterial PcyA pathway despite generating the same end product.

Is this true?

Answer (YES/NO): NO